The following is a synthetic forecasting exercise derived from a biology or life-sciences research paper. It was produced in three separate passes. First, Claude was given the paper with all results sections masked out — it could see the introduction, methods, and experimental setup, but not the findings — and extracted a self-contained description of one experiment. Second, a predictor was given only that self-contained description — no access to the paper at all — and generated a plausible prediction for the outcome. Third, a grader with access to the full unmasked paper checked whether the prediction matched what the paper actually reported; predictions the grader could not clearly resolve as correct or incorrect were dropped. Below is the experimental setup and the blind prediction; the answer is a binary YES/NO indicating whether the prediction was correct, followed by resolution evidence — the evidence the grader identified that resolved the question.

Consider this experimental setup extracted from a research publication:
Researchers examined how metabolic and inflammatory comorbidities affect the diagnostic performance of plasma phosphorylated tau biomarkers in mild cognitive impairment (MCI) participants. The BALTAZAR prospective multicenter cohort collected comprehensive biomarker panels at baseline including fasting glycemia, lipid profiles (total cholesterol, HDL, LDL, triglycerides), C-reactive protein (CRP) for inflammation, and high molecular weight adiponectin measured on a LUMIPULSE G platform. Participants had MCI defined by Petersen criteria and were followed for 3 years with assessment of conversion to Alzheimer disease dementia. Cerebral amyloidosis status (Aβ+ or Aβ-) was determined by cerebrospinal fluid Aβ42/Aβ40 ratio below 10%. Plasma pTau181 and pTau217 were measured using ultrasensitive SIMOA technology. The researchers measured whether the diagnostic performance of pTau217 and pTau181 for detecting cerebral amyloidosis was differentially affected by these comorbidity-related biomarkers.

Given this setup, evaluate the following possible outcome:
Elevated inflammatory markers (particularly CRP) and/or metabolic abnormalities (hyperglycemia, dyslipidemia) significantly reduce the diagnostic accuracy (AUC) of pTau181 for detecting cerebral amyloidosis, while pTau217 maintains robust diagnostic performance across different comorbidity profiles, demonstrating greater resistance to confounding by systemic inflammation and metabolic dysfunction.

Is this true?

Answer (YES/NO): NO